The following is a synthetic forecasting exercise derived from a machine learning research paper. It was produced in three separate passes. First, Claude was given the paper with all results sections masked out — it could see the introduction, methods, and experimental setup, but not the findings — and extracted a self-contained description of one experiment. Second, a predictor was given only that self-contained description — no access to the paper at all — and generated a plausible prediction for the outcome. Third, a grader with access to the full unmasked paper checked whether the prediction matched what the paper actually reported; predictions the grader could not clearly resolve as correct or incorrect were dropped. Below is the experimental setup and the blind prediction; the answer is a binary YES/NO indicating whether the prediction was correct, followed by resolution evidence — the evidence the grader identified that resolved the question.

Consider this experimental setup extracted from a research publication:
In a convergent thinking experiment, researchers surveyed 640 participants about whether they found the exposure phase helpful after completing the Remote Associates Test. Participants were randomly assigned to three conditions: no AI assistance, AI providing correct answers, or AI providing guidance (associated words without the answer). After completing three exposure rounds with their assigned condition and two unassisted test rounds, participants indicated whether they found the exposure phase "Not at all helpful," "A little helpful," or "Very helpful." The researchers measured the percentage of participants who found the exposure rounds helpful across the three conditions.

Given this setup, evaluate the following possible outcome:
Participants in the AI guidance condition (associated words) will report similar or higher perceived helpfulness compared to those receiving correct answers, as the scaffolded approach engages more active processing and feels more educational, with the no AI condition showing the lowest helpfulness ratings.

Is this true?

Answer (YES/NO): NO